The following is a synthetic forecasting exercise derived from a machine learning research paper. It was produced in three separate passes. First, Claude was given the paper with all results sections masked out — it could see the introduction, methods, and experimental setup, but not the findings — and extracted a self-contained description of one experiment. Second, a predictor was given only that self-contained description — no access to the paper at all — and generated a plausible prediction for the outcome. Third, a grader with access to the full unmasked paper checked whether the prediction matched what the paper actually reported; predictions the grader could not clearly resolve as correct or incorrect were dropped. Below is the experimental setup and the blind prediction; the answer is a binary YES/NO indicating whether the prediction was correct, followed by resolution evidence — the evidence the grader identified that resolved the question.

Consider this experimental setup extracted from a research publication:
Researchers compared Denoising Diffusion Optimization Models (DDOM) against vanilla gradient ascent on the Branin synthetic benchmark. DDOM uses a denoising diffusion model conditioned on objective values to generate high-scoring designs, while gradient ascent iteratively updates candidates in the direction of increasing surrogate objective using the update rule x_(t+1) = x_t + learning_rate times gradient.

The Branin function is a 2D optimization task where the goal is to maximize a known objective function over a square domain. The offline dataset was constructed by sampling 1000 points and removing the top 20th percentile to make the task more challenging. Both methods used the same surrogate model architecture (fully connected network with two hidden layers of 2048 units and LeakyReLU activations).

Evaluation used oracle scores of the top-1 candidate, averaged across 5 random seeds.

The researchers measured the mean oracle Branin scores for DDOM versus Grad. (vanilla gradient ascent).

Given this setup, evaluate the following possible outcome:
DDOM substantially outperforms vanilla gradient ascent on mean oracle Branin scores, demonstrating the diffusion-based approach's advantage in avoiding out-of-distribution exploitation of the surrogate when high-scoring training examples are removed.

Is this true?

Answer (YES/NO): NO